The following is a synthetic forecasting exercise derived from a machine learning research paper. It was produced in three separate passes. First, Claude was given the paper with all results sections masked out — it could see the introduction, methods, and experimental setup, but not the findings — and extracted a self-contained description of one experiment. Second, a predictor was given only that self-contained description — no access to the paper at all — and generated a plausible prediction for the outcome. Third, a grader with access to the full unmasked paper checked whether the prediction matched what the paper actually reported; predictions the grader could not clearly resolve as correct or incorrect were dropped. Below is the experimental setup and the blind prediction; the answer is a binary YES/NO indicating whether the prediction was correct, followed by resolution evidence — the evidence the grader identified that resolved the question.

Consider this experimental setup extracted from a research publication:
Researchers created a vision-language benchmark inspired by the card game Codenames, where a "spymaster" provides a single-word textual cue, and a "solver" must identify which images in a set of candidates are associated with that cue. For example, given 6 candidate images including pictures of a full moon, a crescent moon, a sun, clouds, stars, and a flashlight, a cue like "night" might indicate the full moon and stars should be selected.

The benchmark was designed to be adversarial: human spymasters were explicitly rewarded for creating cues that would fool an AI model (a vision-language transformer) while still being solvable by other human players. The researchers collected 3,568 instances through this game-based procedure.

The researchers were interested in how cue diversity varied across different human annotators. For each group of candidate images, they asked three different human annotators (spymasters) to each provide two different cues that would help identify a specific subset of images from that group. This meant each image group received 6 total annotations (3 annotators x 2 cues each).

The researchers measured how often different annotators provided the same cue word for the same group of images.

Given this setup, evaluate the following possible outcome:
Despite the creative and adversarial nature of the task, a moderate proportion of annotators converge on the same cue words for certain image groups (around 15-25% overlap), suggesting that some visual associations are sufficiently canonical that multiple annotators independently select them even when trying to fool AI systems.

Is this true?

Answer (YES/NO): NO